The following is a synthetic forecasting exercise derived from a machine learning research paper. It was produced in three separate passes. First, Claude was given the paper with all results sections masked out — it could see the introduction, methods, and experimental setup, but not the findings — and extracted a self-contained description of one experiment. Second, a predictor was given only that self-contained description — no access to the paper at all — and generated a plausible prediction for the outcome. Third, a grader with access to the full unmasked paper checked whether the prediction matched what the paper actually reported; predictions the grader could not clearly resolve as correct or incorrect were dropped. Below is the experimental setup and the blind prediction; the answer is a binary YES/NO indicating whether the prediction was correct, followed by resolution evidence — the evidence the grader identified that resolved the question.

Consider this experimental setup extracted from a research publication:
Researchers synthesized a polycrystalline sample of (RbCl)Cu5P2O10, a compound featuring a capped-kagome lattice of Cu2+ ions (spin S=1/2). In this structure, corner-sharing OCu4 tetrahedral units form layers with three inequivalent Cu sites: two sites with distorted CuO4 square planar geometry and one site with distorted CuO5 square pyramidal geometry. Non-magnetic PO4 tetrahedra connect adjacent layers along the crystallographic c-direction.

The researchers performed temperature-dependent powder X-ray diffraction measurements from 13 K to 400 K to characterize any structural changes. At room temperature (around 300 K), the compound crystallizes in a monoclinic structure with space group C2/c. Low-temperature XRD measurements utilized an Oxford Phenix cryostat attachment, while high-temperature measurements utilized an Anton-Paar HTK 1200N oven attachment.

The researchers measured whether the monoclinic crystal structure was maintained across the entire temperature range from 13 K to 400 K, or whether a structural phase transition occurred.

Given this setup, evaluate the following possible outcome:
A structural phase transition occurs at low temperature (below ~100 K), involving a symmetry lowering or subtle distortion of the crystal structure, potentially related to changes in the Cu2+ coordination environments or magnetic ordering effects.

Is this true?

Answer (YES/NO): NO